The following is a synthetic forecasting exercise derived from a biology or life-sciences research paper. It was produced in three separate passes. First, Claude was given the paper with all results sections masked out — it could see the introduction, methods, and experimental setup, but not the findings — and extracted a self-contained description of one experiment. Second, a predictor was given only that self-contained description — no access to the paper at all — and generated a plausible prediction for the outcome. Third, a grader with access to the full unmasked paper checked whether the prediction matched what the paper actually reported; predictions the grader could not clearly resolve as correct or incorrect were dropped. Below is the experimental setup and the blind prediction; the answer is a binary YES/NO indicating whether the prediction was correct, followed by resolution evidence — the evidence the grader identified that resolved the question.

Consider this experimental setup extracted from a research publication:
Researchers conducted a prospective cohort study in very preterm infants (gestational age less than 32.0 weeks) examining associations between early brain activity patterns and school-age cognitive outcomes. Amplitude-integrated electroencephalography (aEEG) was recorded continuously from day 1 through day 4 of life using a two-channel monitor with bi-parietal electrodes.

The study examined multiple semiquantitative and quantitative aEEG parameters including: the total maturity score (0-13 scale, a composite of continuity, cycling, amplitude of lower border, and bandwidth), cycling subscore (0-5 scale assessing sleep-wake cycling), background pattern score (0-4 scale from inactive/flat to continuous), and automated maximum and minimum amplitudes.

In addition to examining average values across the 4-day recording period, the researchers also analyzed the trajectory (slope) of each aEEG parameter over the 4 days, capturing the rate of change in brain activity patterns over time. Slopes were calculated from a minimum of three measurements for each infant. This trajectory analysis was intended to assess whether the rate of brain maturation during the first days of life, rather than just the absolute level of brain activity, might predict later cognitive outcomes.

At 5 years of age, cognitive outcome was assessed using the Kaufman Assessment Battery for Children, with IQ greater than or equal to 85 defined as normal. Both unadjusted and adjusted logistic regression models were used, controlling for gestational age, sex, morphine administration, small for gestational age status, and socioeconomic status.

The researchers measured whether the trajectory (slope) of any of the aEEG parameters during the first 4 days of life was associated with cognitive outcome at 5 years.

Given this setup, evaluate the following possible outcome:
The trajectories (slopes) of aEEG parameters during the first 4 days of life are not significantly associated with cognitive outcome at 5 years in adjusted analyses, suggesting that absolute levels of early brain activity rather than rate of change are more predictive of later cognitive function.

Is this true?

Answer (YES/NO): YES